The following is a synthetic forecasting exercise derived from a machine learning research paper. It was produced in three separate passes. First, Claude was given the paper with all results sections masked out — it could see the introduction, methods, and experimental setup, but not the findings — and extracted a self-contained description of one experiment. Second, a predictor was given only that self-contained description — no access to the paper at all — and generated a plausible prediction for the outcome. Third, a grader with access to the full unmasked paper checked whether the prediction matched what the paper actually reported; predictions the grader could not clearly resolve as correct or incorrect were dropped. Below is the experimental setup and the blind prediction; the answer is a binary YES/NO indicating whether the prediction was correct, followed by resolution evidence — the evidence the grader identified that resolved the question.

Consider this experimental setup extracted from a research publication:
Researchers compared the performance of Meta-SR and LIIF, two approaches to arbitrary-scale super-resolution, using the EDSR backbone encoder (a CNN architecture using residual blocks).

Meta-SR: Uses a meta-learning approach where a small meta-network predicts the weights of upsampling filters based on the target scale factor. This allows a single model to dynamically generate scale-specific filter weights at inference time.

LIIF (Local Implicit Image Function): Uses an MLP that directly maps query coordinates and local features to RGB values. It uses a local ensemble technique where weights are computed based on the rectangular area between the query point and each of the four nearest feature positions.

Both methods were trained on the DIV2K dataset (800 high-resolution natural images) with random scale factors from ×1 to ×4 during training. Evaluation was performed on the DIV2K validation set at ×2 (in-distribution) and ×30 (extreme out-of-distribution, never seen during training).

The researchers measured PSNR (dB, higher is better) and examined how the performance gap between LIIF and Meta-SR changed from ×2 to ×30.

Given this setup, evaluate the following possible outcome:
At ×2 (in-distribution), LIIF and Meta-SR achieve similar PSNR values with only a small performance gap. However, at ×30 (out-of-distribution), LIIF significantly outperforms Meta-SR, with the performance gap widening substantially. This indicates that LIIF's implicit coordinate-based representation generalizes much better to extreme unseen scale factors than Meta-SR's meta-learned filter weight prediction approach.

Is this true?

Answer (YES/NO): NO